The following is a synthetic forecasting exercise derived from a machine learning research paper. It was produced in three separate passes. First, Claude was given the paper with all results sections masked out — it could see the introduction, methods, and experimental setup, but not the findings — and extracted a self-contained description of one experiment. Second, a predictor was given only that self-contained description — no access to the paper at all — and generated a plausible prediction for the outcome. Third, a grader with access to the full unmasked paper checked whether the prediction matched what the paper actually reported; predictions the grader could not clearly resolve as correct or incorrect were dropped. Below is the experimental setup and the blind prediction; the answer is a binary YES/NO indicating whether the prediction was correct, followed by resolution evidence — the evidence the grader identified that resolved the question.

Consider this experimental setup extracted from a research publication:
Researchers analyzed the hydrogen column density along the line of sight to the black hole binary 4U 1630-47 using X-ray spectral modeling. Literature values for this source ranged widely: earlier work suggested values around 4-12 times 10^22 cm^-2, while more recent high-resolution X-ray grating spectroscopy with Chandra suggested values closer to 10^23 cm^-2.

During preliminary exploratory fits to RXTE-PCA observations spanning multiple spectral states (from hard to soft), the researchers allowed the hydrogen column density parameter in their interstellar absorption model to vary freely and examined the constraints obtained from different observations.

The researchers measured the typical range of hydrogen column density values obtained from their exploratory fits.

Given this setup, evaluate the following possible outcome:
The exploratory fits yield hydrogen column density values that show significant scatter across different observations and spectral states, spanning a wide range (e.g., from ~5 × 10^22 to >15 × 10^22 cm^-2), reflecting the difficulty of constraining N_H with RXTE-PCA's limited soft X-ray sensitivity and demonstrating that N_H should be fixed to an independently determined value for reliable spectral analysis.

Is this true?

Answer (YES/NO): NO